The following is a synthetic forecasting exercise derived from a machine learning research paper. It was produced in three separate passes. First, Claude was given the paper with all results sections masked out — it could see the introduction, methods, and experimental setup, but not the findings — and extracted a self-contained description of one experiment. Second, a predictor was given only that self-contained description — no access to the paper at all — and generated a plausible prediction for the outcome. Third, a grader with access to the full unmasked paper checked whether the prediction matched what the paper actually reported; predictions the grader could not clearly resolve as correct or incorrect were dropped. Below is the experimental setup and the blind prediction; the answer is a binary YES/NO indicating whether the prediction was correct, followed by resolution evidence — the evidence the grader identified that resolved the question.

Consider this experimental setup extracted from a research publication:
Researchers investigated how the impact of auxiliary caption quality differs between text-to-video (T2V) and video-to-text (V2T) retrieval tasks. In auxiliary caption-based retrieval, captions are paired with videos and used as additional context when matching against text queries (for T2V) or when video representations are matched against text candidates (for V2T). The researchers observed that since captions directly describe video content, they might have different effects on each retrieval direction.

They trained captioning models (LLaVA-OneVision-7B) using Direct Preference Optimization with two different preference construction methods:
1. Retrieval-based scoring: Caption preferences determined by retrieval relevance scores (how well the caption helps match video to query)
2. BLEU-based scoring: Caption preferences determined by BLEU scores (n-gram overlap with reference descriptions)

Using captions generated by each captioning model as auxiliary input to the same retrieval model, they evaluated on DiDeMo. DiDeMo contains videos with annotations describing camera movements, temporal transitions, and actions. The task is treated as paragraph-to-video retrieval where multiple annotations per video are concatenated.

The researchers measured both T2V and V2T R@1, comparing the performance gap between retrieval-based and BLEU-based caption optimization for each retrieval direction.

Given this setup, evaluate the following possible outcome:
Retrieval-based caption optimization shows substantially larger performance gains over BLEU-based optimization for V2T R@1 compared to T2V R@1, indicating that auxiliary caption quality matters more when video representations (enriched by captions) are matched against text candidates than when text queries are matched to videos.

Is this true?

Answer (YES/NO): NO